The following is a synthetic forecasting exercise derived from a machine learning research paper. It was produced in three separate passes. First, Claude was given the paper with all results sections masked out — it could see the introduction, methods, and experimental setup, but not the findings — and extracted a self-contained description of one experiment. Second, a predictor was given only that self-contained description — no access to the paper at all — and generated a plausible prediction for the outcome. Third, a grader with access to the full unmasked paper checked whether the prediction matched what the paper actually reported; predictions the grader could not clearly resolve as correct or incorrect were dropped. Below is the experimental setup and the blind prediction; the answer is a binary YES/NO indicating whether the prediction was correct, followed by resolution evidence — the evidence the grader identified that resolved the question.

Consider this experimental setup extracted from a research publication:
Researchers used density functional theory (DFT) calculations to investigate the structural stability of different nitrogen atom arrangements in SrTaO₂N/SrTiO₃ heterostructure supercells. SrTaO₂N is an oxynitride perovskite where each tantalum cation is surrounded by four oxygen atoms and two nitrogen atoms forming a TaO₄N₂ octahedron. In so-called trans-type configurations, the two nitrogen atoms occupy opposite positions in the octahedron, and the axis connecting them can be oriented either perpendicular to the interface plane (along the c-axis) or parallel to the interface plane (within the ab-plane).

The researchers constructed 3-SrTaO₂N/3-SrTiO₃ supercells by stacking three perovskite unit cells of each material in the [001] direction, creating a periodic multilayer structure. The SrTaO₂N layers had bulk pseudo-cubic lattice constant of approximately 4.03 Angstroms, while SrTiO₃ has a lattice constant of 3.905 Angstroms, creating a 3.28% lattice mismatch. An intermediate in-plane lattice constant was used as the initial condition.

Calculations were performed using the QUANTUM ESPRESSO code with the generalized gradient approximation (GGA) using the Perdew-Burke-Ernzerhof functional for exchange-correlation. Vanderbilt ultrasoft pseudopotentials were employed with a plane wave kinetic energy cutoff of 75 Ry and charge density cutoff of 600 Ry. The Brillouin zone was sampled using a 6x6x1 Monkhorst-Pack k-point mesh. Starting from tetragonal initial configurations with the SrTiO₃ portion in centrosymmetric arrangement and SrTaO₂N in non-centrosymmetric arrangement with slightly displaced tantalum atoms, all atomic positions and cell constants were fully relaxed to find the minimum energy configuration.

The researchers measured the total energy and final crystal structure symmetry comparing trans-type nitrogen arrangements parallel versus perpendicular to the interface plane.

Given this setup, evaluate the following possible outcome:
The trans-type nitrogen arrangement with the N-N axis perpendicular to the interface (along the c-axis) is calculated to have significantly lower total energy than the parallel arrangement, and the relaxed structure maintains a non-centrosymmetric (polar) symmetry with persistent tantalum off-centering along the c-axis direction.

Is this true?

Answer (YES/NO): YES